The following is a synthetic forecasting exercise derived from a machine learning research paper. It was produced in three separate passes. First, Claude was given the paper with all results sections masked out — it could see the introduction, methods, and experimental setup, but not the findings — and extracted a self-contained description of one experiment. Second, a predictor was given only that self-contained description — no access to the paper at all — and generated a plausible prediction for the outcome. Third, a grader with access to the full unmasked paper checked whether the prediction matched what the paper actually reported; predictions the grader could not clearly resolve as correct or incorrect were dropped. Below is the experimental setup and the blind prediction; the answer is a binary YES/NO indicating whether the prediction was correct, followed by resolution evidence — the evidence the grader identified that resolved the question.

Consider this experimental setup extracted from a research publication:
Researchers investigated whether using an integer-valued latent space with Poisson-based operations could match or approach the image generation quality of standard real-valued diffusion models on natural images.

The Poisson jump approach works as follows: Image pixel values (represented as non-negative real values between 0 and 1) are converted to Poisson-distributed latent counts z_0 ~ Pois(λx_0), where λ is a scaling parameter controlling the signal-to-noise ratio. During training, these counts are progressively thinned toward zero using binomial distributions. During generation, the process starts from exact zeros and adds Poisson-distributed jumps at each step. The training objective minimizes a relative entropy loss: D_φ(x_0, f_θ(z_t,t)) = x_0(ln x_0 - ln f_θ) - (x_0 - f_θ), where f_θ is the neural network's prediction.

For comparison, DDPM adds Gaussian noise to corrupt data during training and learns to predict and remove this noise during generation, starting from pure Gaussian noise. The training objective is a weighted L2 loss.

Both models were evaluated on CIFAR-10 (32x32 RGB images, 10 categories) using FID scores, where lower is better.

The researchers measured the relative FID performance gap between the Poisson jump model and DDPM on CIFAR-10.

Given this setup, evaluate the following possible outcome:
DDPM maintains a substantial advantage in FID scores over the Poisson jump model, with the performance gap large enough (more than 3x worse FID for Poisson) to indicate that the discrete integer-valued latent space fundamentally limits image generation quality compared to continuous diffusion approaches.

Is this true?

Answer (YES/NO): NO